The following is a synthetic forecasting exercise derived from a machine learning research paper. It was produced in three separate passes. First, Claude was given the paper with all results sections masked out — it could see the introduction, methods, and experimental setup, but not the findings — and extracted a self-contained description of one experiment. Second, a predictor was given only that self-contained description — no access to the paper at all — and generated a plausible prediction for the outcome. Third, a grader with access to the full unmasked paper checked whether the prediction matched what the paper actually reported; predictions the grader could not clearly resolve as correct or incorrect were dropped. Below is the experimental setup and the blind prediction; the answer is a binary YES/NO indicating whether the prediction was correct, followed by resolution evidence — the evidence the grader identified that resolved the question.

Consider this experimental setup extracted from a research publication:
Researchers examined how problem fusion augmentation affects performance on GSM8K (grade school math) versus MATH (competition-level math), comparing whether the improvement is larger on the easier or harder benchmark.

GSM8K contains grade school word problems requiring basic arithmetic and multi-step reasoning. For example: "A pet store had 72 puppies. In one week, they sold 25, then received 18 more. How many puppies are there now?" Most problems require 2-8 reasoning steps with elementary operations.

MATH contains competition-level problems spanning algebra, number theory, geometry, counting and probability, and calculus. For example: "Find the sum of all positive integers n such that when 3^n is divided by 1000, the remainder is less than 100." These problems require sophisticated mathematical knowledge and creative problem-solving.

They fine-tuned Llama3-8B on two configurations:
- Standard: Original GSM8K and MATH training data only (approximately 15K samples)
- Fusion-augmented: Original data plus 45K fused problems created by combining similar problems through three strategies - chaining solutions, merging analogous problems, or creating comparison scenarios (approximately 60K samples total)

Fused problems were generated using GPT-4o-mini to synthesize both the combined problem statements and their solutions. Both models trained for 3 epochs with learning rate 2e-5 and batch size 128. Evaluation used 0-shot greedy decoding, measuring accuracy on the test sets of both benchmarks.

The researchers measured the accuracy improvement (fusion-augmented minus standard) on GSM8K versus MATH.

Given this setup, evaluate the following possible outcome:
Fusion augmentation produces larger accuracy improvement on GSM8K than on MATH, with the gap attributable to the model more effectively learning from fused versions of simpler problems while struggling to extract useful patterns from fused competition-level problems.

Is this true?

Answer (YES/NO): NO